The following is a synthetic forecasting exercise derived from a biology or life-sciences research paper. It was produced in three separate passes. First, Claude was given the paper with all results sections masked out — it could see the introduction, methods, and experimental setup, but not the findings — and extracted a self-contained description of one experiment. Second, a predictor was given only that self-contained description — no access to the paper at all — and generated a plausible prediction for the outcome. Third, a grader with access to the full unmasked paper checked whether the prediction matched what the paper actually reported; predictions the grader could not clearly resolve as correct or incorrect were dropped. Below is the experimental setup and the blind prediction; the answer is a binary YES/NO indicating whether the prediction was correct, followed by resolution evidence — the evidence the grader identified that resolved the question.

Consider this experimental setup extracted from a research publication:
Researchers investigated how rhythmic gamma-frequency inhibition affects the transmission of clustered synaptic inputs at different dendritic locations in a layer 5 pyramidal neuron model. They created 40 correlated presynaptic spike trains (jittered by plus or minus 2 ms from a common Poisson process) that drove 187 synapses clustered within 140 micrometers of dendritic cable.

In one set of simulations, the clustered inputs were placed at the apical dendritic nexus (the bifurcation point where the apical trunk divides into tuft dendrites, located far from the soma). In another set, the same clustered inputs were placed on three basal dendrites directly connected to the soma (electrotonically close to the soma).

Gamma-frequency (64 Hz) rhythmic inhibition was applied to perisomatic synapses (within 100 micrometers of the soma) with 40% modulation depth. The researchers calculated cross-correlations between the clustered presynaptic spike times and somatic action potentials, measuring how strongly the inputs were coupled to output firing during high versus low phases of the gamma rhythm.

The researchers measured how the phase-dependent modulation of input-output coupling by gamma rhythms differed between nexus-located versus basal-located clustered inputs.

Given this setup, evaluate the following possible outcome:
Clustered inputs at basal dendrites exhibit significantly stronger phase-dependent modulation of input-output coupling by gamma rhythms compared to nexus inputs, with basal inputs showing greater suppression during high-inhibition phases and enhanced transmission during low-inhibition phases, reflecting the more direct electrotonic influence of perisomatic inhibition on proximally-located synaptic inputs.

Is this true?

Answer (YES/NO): YES